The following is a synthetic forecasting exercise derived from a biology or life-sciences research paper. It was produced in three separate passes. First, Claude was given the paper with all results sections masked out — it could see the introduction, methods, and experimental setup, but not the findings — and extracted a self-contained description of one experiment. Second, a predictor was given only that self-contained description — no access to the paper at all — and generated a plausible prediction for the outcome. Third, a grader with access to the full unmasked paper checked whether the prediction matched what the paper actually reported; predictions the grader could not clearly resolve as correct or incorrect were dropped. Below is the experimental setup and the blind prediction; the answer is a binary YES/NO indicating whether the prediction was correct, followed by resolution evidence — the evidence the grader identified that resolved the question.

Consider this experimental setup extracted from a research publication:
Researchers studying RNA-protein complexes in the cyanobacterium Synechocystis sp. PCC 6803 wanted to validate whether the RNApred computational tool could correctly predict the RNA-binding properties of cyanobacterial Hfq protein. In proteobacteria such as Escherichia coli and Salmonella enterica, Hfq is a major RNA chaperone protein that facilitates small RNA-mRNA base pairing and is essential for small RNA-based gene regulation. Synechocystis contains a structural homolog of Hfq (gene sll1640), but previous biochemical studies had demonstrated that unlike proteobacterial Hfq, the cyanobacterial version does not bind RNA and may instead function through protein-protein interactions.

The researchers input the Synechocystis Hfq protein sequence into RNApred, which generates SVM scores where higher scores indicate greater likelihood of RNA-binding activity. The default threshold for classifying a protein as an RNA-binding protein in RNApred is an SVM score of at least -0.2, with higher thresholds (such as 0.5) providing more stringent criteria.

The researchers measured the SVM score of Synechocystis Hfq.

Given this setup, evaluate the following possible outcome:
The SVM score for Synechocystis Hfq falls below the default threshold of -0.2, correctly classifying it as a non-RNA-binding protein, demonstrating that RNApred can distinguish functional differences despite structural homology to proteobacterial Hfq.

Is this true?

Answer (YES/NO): YES